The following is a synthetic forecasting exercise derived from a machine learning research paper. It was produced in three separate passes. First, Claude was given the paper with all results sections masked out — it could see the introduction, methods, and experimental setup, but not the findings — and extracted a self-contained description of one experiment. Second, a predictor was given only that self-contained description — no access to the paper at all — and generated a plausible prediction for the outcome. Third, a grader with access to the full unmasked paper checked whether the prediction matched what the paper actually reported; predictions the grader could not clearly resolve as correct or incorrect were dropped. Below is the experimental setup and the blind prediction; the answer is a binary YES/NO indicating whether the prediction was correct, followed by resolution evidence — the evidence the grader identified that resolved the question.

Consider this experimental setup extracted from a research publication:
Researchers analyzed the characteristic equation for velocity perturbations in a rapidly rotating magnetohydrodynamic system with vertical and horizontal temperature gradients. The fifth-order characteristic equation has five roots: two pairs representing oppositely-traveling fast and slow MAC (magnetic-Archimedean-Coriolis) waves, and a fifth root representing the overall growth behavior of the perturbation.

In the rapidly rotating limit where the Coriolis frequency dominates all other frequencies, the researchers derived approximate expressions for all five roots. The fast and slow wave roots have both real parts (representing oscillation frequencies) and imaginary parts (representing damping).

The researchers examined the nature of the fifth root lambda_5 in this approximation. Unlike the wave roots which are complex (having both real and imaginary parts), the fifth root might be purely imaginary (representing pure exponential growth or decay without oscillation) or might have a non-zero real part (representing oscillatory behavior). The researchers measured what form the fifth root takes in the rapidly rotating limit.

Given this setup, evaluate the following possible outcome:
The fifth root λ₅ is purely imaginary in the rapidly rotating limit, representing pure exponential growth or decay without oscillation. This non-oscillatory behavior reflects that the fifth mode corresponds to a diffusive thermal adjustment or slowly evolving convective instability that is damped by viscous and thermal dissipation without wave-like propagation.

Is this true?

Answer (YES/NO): YES